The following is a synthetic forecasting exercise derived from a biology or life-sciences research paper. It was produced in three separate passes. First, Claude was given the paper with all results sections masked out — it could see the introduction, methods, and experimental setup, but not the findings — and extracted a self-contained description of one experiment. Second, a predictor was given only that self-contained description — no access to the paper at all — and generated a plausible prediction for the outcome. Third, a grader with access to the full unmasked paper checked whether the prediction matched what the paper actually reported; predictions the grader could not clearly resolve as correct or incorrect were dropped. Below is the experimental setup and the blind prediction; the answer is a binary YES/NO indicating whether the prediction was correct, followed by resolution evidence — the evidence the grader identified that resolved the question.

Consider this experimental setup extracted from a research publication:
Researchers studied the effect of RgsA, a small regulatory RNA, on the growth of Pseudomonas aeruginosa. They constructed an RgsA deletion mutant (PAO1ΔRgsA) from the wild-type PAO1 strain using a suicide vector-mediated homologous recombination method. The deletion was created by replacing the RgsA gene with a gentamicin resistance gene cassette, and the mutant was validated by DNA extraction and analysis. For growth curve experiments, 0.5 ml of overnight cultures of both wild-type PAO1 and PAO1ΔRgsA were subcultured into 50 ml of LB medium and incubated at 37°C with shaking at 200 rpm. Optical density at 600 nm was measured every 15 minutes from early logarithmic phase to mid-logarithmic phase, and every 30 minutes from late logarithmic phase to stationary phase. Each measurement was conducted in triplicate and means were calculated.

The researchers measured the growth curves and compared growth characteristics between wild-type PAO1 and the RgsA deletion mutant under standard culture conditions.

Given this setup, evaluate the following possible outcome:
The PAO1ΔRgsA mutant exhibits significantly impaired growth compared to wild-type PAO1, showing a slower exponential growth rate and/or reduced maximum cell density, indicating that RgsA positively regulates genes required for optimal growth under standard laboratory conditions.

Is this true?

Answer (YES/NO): YES